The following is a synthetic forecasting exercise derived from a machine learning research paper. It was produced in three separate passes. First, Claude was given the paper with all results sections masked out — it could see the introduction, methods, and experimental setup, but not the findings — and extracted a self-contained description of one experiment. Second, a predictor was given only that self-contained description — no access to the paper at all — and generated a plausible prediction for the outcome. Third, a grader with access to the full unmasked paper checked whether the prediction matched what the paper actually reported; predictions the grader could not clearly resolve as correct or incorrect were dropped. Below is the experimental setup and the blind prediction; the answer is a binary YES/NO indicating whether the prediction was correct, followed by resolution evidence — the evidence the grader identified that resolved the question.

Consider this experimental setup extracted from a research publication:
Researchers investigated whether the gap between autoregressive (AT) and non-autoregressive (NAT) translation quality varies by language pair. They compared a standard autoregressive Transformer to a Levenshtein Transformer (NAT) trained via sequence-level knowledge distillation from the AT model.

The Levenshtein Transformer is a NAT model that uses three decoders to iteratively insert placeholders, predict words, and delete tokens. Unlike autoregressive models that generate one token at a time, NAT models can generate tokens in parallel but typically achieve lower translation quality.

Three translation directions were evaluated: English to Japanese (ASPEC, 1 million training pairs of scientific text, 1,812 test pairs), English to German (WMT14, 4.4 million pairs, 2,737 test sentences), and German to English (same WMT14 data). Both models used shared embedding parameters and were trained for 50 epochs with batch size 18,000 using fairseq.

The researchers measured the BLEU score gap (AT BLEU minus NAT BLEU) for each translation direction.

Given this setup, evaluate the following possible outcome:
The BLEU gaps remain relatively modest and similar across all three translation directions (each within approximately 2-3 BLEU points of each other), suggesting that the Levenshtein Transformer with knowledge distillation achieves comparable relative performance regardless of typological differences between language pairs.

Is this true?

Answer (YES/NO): NO